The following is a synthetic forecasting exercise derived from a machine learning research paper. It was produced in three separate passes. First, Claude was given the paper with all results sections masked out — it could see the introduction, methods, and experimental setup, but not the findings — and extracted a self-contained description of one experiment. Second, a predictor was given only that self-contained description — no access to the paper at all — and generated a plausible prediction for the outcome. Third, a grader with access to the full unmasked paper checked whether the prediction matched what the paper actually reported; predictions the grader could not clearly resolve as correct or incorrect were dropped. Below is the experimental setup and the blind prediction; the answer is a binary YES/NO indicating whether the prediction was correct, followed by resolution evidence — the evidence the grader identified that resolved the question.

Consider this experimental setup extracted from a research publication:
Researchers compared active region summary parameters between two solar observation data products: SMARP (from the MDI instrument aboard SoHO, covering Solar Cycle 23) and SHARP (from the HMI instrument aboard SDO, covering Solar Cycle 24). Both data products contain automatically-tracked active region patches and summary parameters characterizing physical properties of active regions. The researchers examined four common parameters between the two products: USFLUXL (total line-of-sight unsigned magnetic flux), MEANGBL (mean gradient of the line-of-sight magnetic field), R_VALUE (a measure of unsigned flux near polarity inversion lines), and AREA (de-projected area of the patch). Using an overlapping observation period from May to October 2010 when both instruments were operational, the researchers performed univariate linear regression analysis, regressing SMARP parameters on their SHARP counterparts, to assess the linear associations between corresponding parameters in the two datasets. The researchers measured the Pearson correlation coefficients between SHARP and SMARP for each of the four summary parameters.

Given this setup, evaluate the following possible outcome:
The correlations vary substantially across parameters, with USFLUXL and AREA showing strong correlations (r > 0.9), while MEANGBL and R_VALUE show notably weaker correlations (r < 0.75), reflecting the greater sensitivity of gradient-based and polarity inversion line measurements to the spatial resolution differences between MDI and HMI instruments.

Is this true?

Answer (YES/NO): NO